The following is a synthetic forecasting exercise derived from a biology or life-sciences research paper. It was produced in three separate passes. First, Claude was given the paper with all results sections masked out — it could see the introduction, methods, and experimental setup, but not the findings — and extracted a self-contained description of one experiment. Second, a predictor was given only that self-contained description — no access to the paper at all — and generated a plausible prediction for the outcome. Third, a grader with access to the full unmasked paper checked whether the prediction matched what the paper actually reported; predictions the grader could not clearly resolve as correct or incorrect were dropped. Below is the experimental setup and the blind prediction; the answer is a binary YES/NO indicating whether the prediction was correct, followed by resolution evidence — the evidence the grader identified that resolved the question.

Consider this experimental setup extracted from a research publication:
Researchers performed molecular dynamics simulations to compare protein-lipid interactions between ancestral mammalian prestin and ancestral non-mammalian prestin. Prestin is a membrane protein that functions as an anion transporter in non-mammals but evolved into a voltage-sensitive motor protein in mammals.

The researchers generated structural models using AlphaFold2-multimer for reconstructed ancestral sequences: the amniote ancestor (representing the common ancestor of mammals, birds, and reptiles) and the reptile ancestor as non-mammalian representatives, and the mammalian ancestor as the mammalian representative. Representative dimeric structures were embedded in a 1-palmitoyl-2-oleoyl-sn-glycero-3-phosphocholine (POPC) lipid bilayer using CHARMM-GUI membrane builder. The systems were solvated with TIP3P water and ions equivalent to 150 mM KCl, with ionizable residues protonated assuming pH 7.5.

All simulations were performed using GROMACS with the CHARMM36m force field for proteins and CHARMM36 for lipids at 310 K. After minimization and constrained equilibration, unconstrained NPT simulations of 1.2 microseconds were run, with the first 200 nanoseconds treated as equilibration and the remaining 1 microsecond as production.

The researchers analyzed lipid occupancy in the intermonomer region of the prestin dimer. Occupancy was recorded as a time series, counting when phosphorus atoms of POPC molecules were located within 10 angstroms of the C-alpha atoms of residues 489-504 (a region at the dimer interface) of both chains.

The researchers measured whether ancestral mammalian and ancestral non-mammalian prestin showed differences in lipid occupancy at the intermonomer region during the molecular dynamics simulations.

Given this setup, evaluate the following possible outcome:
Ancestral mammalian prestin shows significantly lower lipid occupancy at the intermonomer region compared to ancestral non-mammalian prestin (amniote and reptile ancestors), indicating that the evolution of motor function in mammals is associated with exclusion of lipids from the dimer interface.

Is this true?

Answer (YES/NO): NO